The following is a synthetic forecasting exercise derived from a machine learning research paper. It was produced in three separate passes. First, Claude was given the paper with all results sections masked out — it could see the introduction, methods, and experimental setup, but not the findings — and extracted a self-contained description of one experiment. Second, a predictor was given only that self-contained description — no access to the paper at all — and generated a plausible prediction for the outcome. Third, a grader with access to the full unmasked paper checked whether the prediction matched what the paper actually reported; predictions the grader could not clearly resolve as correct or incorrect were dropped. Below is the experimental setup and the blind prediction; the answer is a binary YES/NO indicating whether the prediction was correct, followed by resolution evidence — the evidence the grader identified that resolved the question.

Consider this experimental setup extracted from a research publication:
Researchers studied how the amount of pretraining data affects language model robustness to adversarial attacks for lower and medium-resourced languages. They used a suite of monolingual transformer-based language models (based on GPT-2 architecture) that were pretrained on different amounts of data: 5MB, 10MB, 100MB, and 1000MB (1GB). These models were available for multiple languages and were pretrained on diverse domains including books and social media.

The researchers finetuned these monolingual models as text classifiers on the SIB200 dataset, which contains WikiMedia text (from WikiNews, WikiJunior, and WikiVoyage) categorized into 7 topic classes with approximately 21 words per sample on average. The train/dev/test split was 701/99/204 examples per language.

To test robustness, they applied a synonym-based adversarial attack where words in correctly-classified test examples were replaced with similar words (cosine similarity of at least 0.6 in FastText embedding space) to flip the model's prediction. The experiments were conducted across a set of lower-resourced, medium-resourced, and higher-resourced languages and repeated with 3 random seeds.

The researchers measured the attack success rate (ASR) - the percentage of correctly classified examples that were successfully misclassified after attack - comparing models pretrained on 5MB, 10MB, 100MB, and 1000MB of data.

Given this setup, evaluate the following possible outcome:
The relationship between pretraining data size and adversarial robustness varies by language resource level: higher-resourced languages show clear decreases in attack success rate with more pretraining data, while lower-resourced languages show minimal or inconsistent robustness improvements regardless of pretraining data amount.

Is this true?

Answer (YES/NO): NO